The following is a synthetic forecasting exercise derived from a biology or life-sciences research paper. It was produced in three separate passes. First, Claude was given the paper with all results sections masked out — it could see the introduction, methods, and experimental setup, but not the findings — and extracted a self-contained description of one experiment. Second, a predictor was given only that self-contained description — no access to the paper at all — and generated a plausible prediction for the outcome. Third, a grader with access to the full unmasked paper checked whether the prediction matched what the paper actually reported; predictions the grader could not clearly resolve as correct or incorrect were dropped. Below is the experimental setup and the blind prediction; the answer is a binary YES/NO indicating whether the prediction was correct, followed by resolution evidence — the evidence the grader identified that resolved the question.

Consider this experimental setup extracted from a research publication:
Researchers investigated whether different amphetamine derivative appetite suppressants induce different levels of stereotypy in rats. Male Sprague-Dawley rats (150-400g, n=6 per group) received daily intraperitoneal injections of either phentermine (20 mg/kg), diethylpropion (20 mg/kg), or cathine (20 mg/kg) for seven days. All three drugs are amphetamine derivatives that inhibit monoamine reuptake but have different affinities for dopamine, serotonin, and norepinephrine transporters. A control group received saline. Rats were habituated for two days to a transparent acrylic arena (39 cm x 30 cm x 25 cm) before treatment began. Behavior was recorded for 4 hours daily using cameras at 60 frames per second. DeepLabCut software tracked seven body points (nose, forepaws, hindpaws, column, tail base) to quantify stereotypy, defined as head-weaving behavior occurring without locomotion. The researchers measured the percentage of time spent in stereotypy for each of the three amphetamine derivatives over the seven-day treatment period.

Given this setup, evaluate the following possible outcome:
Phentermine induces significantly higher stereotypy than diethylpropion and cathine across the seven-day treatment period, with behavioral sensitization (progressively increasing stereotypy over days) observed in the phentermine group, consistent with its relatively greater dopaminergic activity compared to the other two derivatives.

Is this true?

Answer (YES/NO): NO